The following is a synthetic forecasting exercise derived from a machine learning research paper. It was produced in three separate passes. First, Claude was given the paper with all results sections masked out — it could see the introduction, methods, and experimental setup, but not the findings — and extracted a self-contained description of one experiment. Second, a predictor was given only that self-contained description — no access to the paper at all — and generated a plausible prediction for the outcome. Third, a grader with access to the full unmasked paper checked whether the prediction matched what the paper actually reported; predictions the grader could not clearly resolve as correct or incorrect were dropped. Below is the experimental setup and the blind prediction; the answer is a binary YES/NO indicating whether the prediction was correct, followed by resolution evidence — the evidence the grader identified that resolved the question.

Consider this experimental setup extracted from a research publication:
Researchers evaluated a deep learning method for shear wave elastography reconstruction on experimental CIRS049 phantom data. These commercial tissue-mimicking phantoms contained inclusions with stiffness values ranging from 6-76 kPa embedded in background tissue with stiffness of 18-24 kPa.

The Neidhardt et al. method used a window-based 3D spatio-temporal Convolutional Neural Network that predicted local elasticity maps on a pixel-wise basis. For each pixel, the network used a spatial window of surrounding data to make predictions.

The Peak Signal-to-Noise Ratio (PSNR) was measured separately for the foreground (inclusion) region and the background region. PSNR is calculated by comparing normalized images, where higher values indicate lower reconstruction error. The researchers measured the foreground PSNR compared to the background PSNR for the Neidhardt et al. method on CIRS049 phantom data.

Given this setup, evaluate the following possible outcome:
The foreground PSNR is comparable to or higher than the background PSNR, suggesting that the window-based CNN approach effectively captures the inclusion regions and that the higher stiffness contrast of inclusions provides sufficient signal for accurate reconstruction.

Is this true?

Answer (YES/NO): NO